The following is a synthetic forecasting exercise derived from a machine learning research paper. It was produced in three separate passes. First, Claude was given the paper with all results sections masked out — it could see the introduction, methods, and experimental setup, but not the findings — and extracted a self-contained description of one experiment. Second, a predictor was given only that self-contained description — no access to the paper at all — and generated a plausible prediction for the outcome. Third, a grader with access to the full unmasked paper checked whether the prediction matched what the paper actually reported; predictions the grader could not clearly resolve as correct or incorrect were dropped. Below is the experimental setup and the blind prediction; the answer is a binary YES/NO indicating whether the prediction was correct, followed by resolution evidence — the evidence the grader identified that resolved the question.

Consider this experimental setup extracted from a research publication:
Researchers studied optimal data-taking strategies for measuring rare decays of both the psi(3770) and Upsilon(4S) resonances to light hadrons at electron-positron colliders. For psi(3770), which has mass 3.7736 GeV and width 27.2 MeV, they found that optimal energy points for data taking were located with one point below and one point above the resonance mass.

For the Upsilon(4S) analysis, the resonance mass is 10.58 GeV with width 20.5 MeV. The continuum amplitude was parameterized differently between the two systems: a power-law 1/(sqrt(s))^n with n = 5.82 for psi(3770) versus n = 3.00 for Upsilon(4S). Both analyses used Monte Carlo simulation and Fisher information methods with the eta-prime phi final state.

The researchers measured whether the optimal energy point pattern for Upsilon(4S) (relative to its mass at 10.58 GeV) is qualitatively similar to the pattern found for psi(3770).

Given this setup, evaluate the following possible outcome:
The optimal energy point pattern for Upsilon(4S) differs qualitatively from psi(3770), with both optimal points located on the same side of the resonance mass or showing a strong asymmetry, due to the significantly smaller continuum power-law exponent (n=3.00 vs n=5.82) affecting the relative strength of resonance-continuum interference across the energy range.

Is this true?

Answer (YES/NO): NO